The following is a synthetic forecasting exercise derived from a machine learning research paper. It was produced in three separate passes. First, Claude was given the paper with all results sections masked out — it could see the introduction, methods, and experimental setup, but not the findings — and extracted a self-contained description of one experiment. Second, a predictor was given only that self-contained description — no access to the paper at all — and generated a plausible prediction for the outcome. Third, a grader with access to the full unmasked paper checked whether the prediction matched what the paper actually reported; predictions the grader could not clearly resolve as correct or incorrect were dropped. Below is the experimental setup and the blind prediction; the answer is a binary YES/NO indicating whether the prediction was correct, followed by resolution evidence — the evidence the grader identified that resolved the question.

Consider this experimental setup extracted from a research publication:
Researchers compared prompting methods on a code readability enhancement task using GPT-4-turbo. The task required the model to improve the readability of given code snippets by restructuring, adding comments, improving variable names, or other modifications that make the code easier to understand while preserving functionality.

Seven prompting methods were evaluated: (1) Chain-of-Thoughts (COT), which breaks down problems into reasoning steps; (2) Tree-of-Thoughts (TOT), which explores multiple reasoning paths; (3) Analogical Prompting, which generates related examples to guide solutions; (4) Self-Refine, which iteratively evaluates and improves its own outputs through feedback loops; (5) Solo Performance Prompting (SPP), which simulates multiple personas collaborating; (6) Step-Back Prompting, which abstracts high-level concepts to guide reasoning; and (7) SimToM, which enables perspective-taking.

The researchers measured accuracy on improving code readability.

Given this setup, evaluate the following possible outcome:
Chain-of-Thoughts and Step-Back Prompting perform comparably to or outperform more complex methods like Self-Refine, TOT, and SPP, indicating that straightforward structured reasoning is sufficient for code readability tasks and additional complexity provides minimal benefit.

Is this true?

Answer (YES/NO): NO